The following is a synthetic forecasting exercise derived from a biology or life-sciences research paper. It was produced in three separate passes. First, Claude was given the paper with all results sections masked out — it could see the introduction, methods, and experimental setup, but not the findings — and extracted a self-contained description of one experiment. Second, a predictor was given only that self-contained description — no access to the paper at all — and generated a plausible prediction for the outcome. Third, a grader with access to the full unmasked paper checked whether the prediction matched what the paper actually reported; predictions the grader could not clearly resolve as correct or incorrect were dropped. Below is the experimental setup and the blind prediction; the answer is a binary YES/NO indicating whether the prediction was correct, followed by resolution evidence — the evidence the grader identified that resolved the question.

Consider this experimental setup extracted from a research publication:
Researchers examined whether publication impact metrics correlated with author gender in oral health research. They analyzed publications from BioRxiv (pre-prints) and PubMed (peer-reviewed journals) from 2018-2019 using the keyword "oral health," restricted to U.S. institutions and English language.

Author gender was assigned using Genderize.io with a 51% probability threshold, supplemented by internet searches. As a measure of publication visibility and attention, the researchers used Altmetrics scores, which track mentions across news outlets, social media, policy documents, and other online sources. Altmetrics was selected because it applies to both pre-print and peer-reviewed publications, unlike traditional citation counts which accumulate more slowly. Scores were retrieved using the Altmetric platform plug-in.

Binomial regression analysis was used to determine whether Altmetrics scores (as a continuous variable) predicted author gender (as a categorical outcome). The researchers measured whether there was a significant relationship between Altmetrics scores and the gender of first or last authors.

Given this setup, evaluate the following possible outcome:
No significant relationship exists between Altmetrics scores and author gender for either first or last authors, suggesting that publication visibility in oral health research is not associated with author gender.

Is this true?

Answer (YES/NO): YES